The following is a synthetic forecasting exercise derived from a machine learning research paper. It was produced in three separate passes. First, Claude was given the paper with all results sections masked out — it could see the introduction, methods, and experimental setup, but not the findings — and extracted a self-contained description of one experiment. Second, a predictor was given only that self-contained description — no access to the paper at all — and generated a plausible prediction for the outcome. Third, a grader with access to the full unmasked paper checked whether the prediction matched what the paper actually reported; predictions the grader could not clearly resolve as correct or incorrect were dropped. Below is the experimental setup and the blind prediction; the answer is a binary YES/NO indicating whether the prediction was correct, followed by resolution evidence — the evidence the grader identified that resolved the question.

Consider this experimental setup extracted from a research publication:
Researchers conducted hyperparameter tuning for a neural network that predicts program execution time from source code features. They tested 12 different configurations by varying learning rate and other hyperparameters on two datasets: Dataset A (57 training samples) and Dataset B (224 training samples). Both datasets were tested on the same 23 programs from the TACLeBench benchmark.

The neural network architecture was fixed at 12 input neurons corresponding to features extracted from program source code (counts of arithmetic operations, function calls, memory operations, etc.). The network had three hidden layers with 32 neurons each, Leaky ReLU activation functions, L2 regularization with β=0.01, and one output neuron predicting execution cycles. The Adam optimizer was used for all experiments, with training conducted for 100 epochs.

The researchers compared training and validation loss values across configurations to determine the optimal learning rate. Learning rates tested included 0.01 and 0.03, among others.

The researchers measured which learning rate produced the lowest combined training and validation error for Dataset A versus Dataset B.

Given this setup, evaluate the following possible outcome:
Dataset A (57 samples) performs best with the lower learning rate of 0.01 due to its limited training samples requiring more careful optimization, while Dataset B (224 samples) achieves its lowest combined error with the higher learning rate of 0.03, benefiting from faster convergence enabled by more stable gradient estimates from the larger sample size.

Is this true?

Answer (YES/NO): YES